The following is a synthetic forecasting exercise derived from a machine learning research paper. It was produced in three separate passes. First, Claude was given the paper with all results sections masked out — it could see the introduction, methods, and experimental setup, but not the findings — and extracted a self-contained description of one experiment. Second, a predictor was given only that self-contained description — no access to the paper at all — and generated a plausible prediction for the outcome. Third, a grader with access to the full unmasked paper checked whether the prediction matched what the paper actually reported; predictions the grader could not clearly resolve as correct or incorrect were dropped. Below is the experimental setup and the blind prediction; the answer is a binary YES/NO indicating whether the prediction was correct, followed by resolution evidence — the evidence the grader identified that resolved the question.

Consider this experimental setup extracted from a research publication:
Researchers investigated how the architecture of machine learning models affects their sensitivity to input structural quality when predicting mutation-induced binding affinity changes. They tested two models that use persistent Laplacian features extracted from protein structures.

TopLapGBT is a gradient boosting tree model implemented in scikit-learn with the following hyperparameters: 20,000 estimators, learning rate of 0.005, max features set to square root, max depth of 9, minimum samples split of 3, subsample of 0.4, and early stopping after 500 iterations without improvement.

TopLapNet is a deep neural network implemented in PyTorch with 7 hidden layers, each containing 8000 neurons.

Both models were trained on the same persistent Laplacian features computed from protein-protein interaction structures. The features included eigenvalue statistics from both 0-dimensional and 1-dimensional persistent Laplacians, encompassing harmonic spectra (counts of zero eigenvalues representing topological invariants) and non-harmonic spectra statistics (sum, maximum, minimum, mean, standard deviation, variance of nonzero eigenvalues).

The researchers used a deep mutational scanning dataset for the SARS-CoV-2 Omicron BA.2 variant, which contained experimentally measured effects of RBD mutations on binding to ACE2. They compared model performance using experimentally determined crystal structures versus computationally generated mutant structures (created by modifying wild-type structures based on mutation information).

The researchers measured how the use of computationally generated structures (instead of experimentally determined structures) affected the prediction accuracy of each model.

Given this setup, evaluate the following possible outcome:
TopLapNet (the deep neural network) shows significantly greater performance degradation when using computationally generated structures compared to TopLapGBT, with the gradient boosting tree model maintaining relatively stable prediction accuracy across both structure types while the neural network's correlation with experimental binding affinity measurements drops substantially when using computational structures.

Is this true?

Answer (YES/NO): YES